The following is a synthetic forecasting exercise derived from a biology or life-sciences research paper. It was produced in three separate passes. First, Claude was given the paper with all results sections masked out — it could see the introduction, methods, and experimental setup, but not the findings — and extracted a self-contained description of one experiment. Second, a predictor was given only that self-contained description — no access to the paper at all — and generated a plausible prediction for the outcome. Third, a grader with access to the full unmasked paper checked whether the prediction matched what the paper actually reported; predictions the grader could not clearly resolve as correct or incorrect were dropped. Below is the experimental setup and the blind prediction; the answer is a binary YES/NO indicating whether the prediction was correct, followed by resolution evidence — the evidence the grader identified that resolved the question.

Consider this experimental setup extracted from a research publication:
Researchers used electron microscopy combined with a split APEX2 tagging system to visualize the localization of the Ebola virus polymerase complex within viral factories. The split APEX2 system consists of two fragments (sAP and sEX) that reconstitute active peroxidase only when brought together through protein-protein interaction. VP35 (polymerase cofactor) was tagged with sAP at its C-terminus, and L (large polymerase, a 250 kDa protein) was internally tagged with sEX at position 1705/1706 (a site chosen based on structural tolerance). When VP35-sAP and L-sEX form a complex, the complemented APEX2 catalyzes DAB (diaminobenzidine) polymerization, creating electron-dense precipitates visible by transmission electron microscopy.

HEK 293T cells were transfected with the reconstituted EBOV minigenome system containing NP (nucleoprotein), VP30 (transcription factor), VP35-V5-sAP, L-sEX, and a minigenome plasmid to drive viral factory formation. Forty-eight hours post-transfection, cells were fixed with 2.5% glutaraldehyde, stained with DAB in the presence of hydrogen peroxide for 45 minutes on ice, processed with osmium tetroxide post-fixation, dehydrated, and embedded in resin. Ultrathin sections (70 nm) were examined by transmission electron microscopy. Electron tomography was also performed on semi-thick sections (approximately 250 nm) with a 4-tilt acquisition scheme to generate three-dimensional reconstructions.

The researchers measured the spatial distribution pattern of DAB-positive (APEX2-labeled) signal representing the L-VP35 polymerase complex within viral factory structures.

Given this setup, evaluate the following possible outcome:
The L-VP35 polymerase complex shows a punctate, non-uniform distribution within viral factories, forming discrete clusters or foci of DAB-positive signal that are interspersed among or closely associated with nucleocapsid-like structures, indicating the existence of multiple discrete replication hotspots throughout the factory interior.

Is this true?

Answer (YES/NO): NO